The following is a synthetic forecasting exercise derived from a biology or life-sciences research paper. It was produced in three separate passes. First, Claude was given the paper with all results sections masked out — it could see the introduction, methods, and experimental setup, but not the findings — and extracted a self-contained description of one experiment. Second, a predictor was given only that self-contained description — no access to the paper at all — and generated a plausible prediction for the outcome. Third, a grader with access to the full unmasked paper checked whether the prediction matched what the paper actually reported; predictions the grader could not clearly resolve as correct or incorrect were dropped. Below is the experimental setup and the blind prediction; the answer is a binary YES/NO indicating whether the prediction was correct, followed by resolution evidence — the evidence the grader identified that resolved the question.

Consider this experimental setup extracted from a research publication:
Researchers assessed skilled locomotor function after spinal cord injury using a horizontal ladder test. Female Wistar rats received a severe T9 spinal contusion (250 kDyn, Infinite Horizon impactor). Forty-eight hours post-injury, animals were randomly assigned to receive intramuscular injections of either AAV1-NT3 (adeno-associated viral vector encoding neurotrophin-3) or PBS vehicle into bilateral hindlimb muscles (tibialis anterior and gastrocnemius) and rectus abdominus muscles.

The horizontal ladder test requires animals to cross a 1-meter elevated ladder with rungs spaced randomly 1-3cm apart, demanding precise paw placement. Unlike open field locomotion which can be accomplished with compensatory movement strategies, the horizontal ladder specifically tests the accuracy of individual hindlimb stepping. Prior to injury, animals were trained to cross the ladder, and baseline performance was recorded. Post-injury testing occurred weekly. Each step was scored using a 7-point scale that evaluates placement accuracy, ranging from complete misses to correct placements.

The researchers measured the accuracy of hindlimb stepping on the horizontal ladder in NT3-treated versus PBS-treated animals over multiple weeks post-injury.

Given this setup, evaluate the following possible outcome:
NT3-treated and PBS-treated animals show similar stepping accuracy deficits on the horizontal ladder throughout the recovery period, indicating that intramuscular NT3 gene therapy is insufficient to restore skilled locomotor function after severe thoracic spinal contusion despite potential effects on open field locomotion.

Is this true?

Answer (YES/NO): NO